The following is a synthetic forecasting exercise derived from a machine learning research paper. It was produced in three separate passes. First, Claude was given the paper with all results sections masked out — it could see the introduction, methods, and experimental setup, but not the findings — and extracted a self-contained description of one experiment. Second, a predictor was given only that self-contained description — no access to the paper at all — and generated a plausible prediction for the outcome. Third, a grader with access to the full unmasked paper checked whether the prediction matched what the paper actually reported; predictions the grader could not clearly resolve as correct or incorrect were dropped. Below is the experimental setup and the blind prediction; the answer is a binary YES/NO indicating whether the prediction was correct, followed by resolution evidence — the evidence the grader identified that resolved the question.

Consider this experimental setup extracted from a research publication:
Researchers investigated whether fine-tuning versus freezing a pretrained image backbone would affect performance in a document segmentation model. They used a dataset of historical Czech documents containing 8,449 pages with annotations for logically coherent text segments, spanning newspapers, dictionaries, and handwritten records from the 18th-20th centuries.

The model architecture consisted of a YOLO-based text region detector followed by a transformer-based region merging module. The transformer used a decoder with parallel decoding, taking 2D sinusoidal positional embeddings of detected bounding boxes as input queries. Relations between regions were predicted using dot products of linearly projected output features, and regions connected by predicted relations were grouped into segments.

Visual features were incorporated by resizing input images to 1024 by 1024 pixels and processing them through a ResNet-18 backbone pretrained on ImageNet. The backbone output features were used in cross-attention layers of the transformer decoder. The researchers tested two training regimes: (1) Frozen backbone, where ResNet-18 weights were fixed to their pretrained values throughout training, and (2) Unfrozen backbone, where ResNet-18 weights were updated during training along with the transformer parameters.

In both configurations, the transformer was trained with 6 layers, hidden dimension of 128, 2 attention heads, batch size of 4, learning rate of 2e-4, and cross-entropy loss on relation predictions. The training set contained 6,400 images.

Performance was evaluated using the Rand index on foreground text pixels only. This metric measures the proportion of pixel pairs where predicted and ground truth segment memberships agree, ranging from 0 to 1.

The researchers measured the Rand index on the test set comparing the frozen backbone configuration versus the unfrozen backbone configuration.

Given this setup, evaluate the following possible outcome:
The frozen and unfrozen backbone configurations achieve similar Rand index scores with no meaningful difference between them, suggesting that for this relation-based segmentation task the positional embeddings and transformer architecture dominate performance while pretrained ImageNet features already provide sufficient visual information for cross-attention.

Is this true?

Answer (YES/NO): YES